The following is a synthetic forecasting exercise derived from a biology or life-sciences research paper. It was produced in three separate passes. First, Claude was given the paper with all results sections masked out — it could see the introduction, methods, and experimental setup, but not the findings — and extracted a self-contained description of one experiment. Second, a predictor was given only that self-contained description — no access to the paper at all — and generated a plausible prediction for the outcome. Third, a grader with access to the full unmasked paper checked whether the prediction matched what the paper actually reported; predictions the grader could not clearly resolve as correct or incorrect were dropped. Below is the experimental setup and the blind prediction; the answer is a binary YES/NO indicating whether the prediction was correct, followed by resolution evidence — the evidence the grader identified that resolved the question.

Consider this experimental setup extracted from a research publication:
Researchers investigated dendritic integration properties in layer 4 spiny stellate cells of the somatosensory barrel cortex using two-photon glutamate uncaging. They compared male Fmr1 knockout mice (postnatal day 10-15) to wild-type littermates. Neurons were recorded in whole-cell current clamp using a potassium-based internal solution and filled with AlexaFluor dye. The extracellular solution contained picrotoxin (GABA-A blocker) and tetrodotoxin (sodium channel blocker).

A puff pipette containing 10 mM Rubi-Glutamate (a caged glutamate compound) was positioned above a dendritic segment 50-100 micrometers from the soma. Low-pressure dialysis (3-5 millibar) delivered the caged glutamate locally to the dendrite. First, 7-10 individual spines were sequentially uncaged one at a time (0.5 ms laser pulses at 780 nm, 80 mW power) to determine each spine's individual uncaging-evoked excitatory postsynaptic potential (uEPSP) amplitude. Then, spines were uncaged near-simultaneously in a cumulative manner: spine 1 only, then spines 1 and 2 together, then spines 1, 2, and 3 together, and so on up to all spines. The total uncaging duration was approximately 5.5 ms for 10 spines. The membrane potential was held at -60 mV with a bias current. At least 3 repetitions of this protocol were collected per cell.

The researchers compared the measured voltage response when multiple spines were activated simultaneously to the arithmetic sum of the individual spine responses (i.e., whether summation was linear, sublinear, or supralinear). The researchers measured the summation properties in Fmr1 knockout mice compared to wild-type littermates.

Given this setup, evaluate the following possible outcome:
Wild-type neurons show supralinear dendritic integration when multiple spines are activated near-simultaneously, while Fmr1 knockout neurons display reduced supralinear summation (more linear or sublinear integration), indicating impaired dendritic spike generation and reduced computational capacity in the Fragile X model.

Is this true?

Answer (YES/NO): NO